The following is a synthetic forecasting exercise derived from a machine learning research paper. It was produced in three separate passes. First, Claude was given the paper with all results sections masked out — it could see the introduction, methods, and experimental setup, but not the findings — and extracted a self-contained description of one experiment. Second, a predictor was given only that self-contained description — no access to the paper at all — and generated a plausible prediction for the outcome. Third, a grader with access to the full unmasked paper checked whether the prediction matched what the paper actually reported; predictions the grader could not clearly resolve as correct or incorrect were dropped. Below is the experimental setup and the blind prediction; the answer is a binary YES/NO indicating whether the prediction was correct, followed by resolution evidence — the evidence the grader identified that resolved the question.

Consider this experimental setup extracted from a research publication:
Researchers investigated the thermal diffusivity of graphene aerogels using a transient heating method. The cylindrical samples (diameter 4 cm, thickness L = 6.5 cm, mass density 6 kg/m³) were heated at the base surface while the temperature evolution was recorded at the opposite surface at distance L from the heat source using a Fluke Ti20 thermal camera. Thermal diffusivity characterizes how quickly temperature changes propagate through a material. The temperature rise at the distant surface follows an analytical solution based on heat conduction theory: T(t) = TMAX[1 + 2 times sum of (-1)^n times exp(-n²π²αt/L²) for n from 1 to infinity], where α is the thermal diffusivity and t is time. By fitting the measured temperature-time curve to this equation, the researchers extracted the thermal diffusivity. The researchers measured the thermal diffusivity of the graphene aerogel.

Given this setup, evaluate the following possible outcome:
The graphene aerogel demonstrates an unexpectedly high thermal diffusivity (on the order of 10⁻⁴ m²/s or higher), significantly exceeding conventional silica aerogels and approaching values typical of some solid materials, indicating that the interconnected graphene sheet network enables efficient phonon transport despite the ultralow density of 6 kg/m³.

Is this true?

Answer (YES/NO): YES